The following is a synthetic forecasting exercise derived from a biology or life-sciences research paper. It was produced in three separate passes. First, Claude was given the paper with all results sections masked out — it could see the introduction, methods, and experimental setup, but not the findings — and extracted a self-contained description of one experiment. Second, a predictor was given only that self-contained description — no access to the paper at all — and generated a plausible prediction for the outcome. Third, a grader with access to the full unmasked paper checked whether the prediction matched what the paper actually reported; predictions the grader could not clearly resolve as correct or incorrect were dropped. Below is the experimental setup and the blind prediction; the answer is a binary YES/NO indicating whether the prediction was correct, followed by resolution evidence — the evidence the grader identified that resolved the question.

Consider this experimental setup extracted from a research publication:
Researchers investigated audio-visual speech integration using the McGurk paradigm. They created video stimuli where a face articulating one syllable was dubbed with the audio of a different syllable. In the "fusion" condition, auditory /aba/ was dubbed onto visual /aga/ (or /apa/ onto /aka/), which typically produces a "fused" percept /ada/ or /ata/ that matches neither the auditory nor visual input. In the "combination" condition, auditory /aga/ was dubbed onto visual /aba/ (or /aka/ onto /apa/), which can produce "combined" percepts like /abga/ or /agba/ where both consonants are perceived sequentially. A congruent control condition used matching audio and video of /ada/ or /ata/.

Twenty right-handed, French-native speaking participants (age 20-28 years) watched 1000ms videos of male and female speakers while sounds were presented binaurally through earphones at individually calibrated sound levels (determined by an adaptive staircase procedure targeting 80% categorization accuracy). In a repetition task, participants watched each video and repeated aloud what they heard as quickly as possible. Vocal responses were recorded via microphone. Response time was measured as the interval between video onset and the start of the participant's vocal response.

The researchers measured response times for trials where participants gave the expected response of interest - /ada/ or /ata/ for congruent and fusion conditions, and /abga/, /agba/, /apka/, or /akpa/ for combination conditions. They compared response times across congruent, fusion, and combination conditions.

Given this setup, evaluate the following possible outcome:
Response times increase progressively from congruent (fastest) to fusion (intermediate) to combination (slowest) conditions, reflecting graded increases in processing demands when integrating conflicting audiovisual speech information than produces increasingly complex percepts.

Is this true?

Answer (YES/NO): NO